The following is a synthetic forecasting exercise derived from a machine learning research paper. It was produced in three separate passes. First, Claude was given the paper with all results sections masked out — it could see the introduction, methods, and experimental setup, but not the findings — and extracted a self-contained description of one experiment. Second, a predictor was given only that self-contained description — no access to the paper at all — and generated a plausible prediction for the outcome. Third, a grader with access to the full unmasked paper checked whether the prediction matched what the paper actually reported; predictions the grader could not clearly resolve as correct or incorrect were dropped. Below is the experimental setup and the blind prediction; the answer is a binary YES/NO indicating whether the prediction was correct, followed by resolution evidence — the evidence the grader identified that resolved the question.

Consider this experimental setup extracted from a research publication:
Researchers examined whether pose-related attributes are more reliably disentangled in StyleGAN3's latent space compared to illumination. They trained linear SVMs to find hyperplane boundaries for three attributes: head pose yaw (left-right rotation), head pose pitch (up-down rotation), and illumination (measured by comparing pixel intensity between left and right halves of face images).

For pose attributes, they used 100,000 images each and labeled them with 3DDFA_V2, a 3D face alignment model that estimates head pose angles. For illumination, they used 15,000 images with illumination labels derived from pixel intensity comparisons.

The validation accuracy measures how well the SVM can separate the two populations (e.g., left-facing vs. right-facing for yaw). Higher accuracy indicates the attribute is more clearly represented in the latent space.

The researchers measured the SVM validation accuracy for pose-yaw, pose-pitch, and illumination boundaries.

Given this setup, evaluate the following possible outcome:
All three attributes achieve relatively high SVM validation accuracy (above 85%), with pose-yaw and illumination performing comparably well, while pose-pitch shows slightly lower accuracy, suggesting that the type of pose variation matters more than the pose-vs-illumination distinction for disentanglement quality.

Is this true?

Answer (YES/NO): NO